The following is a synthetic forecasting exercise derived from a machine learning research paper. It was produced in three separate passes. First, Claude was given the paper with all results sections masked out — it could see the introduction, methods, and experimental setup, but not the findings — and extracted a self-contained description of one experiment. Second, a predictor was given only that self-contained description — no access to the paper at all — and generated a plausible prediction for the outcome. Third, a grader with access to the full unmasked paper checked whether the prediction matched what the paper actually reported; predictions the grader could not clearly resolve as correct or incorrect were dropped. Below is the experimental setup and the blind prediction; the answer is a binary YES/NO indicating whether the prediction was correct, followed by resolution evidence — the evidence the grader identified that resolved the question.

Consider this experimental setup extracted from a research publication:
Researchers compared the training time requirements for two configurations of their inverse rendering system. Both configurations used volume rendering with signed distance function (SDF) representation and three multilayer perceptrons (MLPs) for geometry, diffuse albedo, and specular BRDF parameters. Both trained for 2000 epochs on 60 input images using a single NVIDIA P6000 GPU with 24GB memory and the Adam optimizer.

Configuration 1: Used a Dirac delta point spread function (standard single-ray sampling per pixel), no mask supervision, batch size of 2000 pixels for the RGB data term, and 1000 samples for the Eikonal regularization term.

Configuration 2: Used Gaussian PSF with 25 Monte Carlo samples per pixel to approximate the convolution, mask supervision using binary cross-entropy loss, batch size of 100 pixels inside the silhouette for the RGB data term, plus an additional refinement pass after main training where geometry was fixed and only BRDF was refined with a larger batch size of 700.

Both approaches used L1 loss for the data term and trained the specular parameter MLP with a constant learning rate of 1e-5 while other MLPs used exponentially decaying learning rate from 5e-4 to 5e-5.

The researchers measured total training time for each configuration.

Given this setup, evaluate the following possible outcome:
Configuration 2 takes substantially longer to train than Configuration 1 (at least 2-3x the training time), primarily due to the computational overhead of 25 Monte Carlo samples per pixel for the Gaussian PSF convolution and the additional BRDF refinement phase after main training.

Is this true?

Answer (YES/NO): NO